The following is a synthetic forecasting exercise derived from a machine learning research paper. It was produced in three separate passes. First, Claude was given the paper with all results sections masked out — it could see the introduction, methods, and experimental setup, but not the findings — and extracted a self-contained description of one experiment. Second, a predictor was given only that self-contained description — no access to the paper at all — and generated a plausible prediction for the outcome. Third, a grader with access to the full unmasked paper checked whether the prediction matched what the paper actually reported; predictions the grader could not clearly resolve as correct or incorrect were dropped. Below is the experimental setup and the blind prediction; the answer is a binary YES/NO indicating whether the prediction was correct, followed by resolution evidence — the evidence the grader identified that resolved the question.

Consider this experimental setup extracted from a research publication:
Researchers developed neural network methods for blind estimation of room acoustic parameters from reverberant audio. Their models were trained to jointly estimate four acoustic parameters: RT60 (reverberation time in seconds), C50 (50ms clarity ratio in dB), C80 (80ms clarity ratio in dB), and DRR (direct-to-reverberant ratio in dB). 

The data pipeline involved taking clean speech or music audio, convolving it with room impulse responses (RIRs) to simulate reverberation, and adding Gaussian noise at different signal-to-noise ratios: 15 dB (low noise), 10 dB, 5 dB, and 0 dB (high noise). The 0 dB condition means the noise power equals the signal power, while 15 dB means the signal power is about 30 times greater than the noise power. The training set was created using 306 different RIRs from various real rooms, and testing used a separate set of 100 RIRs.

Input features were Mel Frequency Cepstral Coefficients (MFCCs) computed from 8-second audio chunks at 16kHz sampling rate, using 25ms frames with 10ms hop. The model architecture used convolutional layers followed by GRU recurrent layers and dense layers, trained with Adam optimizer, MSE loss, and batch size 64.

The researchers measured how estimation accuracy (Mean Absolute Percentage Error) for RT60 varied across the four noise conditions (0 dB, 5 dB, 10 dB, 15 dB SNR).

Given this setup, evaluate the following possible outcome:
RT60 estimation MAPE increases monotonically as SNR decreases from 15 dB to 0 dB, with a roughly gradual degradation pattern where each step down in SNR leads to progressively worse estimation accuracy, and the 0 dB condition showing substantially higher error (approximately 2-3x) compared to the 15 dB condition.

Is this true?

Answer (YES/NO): NO